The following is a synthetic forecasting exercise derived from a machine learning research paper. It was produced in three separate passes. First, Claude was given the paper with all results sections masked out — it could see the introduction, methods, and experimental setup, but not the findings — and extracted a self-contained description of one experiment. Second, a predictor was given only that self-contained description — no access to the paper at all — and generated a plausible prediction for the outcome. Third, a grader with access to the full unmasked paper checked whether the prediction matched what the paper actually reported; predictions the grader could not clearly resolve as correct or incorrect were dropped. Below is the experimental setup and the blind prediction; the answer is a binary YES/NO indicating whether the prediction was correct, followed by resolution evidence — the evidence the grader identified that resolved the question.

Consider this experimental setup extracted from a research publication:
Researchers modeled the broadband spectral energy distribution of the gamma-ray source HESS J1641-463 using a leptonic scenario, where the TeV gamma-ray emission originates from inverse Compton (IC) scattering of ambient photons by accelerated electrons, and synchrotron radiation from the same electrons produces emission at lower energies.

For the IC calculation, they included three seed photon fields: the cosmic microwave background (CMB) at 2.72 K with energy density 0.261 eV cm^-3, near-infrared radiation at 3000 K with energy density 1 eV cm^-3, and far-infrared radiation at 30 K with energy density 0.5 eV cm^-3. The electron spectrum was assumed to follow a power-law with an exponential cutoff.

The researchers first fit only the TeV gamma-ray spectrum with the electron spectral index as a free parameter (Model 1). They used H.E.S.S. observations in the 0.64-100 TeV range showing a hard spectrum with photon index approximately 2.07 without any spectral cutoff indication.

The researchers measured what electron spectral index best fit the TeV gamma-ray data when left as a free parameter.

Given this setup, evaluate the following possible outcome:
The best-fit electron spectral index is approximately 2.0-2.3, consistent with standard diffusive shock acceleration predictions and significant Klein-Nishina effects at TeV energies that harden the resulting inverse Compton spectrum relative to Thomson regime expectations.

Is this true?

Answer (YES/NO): NO